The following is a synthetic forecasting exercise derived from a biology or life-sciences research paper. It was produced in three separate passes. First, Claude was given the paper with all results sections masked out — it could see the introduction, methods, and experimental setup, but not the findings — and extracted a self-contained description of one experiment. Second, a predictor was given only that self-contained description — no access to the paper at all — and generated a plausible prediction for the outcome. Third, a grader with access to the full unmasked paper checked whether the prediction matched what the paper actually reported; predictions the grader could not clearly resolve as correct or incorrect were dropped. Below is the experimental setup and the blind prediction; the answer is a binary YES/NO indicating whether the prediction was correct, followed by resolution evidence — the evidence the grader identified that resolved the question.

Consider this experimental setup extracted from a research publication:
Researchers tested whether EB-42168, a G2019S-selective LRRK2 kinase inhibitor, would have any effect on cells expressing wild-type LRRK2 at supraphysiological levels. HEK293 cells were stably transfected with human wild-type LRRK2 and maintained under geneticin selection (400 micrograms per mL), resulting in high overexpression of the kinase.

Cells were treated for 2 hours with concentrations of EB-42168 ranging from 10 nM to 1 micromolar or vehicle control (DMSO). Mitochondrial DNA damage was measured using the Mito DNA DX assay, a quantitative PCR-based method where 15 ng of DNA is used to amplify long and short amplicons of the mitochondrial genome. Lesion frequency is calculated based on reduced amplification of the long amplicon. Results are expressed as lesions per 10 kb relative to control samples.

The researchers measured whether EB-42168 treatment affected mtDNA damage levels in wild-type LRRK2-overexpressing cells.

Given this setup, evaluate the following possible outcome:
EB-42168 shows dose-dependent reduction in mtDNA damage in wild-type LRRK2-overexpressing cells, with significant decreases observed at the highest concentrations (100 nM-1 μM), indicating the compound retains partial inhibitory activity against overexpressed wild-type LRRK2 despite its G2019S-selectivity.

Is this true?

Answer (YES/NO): NO